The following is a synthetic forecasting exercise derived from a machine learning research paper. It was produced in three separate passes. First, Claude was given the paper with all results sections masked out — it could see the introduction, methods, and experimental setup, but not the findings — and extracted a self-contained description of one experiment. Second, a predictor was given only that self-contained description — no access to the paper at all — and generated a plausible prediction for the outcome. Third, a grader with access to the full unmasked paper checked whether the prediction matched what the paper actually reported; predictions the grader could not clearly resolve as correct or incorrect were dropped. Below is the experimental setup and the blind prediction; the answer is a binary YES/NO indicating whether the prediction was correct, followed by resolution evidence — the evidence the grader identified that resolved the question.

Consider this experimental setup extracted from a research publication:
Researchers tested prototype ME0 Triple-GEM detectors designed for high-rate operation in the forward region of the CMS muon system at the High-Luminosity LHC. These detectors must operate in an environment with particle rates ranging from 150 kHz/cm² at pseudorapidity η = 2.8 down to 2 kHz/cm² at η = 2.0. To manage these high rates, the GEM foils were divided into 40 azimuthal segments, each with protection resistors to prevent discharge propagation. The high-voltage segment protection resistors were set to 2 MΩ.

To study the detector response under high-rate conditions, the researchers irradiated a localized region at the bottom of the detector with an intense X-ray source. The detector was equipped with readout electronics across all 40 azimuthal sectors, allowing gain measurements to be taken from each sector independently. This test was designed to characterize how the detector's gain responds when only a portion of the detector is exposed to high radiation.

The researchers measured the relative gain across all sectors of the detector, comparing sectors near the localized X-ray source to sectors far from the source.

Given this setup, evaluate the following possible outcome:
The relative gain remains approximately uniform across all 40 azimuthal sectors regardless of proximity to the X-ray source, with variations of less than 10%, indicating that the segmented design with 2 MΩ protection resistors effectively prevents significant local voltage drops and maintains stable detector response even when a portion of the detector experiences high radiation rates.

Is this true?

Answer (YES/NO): NO